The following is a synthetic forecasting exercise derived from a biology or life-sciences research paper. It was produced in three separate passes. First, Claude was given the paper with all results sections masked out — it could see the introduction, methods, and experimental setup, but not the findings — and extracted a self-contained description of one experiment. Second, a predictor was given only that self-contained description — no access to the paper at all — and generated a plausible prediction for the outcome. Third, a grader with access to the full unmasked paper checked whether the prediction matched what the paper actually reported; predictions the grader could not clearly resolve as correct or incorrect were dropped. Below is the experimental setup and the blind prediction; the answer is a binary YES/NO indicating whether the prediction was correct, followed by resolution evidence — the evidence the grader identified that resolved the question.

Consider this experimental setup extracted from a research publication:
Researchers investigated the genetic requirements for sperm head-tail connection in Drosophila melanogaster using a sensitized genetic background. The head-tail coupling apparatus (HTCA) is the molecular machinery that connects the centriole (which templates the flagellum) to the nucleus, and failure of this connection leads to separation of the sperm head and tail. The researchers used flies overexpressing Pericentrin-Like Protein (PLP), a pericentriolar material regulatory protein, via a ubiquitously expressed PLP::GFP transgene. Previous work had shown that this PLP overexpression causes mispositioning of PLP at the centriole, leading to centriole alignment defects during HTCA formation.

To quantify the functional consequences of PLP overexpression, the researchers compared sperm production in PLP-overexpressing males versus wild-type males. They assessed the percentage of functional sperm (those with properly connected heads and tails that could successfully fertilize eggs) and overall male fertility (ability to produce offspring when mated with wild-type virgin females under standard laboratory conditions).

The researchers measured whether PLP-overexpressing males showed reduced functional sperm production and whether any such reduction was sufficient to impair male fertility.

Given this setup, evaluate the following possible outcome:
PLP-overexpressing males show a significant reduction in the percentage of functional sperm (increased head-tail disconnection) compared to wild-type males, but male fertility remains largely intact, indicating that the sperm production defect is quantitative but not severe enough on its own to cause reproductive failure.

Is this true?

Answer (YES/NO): YES